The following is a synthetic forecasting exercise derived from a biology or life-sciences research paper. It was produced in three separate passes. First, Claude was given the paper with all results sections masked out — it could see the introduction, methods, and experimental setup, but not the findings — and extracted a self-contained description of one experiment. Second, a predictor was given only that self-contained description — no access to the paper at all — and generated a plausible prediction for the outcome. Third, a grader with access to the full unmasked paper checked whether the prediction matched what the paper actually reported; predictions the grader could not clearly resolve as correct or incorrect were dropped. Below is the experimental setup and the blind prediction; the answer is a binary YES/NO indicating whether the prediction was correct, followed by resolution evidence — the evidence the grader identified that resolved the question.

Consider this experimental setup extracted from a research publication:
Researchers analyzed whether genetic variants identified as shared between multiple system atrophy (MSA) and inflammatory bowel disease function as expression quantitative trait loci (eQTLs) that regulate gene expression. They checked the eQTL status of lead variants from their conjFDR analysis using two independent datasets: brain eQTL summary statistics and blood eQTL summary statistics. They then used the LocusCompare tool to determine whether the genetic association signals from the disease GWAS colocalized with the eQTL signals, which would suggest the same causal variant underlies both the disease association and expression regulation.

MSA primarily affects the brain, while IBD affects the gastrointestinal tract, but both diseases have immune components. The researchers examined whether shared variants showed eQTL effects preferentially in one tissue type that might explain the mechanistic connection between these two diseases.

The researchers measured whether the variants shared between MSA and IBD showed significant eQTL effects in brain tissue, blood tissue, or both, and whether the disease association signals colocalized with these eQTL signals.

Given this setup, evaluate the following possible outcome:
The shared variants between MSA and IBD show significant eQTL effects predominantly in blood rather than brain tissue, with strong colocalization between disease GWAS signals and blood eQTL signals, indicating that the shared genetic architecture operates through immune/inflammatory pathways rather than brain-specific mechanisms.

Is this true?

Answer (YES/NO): NO